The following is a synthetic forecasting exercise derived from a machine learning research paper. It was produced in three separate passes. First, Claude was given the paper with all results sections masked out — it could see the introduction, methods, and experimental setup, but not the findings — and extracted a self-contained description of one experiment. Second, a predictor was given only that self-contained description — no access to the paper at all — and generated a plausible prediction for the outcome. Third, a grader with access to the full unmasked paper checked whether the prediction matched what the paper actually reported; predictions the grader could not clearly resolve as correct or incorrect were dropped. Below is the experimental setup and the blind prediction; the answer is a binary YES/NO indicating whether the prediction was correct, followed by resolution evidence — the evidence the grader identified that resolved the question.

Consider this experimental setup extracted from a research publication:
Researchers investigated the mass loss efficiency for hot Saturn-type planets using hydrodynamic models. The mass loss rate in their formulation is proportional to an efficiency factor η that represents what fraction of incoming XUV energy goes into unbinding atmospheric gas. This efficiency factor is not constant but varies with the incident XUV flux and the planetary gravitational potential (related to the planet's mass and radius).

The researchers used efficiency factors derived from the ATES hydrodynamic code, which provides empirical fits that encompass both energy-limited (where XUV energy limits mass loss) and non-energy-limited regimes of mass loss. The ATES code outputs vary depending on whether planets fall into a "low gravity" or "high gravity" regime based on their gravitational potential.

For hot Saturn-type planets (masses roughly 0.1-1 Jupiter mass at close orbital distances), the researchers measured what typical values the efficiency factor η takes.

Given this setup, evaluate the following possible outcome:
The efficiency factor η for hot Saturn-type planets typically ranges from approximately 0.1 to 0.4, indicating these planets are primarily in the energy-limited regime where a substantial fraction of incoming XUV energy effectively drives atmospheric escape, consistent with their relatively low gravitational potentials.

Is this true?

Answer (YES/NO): NO